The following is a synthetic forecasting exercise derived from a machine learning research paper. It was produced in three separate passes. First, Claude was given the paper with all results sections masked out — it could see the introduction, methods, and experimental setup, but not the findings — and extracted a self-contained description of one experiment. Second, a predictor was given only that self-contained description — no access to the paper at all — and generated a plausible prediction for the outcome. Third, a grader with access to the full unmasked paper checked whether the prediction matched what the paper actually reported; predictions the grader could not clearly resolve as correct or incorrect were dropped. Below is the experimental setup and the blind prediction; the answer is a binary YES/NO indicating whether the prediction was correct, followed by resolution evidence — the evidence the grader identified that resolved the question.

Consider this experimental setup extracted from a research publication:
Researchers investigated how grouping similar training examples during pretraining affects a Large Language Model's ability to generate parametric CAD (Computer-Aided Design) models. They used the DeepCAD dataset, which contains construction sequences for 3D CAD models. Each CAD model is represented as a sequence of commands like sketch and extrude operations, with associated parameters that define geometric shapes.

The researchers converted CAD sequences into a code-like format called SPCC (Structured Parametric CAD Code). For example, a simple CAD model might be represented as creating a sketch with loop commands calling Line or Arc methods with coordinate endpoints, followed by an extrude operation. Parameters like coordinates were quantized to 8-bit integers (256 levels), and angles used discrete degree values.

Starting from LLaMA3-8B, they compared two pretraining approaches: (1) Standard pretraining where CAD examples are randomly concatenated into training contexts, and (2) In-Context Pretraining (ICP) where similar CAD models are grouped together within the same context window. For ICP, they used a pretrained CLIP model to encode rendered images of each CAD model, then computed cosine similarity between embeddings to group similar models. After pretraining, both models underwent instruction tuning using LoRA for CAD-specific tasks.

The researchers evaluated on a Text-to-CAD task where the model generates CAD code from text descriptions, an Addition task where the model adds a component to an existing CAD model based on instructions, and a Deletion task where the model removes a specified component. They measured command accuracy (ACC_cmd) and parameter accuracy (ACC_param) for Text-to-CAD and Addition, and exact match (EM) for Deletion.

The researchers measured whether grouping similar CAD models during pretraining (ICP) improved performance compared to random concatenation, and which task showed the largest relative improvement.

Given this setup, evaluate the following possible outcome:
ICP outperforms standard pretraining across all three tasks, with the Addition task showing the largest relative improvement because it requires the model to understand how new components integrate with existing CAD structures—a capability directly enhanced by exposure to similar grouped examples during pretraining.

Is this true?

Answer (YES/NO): YES